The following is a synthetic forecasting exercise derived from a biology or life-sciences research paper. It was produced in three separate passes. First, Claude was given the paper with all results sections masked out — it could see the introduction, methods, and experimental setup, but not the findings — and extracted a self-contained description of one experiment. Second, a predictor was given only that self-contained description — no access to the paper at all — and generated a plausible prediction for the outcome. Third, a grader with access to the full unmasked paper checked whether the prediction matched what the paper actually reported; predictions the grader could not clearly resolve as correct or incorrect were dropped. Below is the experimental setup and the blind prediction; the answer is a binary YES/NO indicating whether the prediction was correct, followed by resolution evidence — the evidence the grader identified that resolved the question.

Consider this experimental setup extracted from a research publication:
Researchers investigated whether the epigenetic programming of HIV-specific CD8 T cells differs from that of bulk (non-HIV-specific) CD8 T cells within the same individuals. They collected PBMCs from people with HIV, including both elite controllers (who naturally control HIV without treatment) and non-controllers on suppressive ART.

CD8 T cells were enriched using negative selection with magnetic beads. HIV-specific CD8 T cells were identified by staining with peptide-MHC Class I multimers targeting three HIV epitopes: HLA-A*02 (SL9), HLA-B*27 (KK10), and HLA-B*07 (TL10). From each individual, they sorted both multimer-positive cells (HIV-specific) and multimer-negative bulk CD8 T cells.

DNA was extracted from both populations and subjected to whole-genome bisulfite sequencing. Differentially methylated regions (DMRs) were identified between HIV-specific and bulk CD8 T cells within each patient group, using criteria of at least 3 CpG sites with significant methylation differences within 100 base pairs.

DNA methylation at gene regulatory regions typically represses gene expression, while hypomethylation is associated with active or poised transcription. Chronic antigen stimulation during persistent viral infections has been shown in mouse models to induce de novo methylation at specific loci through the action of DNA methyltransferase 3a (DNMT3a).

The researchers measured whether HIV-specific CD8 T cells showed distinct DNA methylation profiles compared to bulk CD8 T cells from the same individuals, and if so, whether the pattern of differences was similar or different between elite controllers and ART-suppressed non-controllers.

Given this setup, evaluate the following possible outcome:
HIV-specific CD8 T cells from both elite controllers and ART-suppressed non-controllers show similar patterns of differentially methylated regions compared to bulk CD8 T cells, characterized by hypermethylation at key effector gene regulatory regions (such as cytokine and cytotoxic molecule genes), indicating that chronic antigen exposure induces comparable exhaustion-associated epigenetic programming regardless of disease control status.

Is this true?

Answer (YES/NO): NO